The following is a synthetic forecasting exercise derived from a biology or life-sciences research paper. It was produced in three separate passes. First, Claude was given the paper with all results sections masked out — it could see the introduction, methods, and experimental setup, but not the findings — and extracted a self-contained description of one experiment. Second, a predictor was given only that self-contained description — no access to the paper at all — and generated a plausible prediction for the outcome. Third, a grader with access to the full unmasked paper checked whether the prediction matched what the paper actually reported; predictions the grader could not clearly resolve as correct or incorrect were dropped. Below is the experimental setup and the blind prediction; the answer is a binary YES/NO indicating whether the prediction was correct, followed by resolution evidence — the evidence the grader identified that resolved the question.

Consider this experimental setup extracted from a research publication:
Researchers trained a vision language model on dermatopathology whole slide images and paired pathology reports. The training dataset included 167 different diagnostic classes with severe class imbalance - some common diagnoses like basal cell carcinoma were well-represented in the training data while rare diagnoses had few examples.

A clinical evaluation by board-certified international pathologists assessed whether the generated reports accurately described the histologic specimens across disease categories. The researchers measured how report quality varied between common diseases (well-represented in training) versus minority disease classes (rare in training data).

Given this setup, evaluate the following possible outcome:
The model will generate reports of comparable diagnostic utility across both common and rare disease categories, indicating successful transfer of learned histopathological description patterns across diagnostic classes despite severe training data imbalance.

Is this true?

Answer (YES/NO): NO